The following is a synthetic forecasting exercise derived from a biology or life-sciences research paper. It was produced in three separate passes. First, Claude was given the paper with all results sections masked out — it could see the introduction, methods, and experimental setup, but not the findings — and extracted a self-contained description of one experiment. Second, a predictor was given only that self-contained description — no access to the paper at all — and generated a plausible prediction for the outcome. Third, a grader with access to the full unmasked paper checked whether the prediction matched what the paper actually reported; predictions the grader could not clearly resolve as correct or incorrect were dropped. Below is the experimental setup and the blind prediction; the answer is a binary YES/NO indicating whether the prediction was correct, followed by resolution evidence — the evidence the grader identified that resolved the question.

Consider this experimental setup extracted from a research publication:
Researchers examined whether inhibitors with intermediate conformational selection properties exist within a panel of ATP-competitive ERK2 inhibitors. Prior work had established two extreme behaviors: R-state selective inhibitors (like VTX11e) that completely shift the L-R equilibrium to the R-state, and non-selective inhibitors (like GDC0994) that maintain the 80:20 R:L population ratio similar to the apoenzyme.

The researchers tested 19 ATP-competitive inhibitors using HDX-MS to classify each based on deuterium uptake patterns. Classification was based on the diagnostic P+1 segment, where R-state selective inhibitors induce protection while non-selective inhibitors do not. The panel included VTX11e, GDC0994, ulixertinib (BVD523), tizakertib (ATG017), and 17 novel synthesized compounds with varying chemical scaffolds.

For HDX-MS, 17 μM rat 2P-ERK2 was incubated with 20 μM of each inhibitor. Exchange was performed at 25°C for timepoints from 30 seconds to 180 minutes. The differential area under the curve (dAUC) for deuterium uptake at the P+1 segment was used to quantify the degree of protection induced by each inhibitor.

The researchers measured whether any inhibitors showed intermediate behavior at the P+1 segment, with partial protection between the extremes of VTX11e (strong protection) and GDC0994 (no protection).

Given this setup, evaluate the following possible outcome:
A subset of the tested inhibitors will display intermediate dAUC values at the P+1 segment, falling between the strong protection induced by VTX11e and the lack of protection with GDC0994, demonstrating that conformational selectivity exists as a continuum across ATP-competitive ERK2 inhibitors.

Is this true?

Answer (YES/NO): NO